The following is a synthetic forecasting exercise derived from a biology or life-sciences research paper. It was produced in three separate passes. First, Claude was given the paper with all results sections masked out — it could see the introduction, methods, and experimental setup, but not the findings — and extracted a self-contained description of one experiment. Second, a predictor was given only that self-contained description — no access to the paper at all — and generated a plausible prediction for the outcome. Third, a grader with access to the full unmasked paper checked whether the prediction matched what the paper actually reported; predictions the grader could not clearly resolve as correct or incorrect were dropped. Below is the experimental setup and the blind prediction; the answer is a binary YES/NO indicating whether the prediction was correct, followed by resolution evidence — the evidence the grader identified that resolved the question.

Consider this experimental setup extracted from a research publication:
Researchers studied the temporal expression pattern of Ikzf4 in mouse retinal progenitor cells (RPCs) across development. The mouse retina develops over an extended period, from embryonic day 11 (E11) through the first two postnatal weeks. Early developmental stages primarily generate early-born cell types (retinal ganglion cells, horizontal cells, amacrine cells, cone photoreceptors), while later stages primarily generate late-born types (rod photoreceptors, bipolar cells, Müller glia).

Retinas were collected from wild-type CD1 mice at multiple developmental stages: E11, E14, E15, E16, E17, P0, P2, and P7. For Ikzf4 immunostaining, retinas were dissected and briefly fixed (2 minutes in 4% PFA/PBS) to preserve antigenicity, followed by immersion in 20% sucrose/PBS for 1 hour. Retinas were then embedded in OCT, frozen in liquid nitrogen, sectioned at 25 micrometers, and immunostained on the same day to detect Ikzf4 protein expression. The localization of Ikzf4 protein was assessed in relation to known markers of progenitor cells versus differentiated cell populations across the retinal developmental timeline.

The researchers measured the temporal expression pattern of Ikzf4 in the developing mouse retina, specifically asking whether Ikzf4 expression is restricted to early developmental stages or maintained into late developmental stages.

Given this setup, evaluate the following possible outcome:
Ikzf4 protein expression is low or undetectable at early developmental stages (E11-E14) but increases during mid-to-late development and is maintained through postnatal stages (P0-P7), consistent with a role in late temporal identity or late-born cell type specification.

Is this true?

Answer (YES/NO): NO